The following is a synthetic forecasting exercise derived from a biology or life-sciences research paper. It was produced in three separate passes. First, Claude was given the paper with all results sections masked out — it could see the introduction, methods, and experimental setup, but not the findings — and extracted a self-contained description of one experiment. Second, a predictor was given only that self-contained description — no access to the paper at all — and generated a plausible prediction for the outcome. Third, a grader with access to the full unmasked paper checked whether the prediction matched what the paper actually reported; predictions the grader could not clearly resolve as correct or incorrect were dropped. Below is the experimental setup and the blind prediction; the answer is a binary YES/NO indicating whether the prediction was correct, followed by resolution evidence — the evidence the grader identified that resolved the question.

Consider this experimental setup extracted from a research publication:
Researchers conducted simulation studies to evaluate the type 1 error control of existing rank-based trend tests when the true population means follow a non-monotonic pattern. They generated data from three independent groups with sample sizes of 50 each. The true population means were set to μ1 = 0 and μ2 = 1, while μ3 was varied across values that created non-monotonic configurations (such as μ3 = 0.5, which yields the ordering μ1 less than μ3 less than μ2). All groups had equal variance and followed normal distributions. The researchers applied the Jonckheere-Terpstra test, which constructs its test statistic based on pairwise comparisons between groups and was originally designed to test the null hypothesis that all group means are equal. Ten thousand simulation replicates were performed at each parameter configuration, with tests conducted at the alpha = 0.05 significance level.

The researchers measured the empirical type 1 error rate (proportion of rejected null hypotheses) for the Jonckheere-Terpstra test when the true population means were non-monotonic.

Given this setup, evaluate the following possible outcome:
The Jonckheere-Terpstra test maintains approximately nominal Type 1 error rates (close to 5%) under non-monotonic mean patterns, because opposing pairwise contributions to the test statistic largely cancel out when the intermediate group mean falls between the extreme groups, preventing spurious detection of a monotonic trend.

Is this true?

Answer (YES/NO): NO